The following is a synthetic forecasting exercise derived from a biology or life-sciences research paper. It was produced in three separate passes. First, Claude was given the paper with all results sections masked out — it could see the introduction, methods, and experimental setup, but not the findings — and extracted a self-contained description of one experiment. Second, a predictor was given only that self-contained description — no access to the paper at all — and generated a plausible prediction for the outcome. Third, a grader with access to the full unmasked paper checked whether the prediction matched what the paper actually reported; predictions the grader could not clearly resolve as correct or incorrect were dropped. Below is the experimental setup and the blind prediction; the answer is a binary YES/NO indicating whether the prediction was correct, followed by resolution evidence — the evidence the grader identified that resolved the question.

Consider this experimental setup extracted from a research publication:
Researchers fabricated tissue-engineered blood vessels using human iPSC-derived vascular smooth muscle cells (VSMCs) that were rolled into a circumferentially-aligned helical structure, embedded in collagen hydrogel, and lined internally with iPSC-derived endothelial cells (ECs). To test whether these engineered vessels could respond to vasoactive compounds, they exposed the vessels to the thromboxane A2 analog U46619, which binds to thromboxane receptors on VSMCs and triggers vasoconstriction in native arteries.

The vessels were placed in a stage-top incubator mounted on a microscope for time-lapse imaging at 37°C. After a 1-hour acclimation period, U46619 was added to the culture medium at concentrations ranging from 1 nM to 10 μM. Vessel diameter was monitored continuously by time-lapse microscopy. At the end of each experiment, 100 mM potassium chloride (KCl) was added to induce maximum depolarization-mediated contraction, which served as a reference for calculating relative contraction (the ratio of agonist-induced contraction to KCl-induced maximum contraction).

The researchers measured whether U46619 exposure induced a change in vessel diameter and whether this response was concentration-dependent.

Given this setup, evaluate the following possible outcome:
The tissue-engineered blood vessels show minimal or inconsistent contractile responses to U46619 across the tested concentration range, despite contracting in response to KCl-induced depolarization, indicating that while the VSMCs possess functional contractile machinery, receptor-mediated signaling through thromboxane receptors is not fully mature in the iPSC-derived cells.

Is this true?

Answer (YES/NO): NO